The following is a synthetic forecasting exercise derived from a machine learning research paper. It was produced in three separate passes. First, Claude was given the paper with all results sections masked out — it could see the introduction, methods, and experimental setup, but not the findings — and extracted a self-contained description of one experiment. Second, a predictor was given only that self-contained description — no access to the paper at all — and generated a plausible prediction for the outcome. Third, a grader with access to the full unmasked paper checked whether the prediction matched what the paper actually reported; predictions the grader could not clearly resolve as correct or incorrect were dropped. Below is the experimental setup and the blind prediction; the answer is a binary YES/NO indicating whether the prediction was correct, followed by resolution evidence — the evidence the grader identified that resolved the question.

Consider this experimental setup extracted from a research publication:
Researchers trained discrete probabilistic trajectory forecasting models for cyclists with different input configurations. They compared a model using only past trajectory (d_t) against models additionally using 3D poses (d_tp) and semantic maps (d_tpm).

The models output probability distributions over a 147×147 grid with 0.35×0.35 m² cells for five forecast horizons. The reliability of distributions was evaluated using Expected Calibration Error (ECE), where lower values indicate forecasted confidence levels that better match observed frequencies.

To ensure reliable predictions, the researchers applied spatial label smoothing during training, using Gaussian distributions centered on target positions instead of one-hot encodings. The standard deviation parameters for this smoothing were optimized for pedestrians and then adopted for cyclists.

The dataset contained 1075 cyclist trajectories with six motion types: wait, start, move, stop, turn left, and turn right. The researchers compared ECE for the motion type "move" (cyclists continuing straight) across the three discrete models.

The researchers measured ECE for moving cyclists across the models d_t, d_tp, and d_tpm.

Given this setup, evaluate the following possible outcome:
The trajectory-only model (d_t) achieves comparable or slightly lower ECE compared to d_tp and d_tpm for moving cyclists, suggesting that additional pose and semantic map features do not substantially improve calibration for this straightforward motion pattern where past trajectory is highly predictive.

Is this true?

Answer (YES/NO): YES